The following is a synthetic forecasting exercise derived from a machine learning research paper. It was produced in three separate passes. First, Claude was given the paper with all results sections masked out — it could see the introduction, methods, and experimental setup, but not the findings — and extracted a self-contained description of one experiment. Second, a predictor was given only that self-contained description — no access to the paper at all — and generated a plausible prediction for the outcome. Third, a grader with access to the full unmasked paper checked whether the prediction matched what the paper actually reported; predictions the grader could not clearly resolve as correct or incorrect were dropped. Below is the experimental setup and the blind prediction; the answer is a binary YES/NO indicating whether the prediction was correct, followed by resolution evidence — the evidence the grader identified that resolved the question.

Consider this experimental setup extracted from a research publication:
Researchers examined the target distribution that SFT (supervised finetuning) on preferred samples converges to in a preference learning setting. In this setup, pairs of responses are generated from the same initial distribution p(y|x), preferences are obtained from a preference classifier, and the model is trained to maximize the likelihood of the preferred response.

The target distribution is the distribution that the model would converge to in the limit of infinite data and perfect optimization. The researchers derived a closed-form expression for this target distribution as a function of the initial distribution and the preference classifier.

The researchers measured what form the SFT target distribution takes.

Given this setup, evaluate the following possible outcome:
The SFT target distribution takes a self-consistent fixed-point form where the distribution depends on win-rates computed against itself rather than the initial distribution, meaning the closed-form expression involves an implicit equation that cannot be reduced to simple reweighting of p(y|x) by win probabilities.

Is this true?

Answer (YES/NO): NO